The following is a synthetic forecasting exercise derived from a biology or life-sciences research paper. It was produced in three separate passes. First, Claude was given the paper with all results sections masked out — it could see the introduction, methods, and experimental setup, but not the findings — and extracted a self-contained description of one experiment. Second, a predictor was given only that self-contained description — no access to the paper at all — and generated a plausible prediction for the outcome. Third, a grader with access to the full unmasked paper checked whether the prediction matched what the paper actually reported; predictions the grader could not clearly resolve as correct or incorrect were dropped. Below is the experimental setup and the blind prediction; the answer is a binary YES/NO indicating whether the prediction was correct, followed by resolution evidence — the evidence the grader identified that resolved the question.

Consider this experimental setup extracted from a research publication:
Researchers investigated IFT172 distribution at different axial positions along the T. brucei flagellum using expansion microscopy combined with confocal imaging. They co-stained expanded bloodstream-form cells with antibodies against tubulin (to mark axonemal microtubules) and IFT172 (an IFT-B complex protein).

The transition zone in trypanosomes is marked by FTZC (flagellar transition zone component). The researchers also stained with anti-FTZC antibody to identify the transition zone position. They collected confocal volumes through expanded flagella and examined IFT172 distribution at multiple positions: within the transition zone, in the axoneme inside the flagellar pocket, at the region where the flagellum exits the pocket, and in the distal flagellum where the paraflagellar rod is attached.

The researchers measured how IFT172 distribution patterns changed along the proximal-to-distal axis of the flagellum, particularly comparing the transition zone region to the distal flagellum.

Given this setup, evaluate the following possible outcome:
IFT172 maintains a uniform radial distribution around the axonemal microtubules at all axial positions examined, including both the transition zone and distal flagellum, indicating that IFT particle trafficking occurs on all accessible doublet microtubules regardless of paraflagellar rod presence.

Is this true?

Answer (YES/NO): NO